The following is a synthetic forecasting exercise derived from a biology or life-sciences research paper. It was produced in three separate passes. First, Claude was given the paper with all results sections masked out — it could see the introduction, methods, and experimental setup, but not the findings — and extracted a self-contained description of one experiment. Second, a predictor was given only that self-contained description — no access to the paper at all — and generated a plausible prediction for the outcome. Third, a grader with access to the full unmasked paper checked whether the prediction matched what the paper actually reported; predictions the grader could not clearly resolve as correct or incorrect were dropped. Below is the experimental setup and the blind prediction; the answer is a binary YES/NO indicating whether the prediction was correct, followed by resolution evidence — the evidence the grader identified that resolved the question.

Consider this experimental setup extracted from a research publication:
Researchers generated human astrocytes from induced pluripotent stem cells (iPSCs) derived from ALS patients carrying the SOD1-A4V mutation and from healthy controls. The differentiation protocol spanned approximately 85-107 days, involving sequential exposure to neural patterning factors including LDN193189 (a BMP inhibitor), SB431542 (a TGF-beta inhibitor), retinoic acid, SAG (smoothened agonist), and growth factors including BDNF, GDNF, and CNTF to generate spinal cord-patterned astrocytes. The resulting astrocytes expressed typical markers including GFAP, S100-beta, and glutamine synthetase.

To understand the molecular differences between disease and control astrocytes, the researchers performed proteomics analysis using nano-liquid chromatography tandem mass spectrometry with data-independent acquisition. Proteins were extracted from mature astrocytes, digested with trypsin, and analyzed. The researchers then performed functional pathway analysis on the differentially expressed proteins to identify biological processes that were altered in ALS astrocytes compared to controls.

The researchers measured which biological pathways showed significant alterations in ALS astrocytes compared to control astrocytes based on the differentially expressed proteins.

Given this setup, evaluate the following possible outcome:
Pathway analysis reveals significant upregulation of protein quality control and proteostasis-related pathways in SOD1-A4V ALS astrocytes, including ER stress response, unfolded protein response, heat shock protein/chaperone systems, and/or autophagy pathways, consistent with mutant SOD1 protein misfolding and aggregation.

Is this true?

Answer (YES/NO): NO